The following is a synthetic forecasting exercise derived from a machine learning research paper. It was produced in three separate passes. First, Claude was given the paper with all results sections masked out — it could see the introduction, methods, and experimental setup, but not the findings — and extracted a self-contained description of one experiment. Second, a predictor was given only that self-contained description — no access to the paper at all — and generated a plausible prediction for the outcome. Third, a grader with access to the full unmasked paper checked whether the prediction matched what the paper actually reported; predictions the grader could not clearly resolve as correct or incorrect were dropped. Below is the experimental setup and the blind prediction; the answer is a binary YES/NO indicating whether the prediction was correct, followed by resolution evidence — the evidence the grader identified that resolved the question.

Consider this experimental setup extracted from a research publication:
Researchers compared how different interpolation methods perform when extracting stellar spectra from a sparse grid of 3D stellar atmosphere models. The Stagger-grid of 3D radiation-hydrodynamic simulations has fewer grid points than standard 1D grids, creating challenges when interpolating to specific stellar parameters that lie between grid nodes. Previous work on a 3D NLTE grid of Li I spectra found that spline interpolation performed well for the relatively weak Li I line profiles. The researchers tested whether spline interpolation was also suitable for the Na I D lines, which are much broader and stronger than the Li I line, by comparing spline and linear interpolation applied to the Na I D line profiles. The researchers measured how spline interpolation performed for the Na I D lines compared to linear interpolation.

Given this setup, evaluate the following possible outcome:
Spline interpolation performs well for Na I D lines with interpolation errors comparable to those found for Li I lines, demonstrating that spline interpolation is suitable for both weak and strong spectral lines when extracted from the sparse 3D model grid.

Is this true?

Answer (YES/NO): NO